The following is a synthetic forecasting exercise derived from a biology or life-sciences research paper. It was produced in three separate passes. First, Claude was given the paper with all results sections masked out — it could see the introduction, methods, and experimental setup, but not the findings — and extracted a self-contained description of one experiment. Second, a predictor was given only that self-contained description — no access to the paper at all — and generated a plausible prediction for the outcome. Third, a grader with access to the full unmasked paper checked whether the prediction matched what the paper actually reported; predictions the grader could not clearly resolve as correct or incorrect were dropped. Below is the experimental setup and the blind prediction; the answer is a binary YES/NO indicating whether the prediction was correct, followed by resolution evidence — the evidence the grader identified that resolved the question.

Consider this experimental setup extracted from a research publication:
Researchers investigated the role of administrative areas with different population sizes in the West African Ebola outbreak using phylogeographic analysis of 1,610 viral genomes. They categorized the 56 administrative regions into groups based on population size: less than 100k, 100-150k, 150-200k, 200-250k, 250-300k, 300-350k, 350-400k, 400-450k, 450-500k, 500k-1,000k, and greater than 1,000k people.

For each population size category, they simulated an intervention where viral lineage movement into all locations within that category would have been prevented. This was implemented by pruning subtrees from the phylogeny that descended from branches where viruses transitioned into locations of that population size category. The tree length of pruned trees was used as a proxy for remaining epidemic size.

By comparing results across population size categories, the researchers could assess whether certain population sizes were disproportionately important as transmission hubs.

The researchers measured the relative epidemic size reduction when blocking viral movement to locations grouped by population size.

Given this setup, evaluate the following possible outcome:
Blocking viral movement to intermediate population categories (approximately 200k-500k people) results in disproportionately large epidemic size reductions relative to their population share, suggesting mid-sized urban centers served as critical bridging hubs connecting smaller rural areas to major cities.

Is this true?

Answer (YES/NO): NO